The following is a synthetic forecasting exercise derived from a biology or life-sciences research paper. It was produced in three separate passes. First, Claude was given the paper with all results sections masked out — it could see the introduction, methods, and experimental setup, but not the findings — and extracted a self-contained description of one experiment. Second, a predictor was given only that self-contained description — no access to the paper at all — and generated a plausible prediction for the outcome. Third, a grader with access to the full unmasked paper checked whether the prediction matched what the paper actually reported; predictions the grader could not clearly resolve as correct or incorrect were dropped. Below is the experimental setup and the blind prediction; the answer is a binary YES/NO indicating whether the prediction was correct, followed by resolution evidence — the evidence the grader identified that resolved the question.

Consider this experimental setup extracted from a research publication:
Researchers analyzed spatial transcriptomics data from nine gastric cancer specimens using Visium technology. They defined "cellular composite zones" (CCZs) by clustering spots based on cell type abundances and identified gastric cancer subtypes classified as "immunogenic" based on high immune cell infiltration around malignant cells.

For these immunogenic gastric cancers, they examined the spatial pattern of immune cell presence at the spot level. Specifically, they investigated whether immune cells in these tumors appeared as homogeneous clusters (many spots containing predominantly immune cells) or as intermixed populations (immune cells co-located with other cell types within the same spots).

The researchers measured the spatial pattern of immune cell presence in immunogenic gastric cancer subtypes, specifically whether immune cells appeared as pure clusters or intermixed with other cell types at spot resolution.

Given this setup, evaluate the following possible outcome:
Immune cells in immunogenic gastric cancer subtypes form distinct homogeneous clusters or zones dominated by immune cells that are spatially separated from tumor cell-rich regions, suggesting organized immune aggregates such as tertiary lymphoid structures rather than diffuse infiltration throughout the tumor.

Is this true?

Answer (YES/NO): NO